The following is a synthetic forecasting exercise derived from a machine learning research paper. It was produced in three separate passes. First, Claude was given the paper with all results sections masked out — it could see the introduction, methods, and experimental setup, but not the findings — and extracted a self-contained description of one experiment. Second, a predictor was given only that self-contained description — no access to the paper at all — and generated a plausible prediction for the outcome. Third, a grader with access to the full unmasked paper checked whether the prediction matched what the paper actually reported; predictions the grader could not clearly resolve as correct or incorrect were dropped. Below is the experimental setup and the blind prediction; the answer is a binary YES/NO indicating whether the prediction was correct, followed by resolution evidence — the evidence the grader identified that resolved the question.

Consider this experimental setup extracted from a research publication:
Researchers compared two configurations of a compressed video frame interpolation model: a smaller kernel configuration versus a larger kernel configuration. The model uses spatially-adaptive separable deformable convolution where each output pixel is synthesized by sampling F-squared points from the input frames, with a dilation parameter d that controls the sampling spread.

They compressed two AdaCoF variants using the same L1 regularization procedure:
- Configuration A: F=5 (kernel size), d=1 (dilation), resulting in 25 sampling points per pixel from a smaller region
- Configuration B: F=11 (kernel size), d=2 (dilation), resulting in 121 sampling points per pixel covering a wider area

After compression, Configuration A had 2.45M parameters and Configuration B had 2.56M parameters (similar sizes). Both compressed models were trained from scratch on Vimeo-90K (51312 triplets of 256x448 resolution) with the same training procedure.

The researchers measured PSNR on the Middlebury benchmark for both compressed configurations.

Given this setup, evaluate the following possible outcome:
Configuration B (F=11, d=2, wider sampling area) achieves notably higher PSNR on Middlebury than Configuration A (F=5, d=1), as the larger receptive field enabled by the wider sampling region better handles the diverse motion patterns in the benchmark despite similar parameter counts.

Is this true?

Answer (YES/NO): NO